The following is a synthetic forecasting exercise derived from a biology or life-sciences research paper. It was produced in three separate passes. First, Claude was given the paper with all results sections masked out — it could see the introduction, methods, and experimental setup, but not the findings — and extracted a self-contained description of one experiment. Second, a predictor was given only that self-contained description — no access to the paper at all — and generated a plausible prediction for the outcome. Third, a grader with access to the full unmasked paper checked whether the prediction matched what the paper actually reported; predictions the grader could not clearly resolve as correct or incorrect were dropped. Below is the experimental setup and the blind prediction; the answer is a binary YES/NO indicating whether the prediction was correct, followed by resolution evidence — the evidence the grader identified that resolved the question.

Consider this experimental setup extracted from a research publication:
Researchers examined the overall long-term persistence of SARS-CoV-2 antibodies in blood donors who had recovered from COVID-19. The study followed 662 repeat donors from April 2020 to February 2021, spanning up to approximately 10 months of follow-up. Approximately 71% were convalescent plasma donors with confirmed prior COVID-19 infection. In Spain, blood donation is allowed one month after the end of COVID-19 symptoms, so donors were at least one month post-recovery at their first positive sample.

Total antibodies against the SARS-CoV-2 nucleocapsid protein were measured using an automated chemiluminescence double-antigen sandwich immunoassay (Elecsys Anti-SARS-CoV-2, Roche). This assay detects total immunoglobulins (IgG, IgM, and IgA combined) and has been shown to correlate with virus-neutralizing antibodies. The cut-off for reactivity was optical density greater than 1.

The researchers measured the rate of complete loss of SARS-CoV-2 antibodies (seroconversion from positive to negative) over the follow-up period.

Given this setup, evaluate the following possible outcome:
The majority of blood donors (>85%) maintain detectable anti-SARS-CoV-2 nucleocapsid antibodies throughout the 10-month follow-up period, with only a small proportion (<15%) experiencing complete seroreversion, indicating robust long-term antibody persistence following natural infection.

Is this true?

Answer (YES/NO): YES